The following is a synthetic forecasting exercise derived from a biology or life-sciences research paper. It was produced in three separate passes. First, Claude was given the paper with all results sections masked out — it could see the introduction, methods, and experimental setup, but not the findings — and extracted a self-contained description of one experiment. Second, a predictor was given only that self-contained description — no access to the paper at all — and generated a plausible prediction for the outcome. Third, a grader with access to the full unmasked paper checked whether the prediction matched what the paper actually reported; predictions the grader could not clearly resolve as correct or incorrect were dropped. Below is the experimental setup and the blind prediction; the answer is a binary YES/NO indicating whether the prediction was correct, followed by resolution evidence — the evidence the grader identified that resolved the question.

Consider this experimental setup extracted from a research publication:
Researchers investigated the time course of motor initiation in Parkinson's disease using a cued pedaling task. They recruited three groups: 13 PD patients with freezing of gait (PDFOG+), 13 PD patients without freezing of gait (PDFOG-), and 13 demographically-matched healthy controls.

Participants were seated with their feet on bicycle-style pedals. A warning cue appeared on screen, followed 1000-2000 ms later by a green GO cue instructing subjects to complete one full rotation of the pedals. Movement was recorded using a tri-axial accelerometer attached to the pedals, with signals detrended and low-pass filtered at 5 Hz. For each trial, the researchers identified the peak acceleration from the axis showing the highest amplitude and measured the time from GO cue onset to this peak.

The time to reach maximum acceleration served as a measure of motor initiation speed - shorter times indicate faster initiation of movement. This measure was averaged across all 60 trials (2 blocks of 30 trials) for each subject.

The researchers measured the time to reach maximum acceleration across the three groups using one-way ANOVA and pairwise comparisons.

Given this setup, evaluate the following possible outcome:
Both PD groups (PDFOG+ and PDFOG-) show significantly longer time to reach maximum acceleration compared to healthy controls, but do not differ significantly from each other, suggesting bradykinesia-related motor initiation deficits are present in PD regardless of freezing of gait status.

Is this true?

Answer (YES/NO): YES